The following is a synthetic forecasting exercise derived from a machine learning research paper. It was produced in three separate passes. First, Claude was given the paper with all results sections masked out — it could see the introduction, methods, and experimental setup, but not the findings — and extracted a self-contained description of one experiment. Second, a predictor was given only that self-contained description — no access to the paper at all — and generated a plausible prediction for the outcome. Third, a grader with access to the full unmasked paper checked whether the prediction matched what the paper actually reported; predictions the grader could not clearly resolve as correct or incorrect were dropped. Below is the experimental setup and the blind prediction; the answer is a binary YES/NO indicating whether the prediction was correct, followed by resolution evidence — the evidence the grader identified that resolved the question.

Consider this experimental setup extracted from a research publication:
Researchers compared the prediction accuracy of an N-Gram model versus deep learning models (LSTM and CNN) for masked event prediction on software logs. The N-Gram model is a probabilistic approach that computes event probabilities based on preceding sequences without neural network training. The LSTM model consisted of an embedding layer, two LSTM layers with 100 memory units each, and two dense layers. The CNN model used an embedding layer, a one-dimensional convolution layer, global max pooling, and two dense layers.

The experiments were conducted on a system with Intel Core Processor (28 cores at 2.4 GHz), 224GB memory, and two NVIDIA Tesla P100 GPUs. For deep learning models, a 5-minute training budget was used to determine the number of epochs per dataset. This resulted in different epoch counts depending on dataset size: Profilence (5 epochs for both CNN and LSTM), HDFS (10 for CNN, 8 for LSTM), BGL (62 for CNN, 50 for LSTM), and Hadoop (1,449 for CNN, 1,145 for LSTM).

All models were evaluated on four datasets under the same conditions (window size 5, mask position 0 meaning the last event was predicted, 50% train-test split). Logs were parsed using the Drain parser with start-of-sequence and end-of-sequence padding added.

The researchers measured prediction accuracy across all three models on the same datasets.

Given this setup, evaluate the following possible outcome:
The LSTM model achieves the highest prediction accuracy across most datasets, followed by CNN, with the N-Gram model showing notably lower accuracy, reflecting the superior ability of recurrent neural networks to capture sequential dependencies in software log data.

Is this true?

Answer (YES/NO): NO